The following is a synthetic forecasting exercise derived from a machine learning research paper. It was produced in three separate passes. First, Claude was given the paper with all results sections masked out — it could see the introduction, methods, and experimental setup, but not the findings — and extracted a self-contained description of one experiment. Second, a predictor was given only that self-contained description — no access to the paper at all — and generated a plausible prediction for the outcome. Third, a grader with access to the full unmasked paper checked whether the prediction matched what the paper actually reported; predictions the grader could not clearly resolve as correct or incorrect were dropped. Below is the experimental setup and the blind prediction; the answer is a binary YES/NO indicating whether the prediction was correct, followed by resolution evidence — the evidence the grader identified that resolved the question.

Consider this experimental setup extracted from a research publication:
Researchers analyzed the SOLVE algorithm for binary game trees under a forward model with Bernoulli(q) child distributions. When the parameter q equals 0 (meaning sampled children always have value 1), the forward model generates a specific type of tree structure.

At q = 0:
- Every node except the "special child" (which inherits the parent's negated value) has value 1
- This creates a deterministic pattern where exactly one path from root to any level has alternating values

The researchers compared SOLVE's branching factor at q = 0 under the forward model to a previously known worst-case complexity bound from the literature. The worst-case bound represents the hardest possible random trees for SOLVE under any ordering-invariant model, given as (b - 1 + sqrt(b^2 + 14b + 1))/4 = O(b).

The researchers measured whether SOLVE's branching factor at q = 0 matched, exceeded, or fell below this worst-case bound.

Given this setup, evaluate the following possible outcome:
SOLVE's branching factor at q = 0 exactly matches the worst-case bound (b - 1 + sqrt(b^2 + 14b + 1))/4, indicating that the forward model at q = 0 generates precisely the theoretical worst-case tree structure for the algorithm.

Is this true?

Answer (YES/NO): YES